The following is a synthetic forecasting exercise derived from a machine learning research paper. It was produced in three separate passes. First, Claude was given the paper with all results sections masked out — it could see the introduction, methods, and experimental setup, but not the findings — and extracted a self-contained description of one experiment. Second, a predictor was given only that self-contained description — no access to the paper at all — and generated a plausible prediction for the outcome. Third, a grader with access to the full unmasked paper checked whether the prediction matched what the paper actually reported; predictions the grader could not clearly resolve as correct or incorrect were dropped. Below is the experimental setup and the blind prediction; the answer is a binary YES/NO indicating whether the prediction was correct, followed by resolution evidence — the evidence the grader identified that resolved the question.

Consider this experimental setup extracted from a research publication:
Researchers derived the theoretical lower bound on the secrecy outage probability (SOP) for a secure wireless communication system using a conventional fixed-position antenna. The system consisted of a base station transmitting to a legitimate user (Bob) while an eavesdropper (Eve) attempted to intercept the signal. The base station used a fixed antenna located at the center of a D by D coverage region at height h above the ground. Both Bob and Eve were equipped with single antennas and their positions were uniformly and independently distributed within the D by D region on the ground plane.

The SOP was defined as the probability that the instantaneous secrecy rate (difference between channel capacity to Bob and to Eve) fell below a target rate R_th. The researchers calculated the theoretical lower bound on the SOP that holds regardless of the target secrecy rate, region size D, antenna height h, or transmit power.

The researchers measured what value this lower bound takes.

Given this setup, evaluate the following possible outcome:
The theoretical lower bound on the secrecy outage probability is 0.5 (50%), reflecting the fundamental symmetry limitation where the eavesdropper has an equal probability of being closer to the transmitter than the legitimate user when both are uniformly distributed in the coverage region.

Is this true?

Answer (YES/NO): YES